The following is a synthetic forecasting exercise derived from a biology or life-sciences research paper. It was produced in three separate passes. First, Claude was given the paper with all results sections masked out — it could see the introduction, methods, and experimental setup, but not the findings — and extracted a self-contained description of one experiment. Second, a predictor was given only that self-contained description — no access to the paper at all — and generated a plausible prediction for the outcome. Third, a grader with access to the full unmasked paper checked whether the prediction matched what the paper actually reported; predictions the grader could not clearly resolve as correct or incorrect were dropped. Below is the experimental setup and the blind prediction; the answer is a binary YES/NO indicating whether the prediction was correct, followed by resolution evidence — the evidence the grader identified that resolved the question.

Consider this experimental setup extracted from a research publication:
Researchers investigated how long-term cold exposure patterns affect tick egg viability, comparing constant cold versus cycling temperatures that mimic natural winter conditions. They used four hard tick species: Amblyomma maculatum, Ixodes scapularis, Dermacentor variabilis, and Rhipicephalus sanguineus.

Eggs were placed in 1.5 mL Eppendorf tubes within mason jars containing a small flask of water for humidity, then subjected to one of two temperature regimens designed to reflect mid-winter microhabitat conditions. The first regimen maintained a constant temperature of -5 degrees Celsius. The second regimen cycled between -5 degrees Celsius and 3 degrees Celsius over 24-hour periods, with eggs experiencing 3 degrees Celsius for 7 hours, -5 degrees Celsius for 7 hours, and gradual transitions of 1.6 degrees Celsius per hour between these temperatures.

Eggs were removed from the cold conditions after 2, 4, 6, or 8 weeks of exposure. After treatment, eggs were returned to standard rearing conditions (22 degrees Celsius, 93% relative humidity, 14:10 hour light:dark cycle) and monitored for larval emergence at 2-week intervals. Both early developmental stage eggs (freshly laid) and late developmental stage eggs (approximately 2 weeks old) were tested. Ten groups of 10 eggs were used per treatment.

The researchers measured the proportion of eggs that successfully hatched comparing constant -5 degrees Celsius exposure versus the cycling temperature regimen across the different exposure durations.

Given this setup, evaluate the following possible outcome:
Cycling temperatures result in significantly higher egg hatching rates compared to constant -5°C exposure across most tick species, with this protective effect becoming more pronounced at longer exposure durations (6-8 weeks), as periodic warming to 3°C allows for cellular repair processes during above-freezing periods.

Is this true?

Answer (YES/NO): NO